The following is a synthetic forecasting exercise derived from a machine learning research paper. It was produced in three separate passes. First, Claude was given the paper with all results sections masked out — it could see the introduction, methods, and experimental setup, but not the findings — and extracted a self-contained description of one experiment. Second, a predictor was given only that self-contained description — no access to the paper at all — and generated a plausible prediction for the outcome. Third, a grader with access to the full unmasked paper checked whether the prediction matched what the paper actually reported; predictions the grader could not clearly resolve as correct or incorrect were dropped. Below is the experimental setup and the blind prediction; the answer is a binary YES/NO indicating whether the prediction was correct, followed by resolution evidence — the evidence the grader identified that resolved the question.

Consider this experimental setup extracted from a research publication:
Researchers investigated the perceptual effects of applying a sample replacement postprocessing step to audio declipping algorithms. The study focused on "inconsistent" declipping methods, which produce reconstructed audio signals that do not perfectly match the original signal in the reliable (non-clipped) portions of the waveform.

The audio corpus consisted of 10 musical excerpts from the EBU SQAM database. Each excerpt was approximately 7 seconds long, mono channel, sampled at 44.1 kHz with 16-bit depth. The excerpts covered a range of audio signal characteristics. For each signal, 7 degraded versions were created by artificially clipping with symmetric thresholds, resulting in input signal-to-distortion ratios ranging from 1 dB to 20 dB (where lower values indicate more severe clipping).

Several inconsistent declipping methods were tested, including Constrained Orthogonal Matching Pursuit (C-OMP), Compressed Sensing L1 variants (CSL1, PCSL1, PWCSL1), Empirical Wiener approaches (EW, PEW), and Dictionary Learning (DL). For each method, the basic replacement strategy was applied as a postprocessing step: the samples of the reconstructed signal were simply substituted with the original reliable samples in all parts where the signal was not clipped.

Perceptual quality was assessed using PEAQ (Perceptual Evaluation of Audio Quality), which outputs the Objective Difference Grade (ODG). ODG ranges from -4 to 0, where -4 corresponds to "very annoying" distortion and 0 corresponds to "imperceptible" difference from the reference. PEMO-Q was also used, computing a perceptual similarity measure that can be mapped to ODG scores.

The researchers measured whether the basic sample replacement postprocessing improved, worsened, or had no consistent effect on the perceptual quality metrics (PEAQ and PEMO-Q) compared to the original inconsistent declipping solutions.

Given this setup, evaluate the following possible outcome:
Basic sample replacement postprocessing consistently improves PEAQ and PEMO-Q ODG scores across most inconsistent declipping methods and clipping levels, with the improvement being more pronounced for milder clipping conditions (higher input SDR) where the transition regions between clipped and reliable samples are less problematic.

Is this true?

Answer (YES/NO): YES